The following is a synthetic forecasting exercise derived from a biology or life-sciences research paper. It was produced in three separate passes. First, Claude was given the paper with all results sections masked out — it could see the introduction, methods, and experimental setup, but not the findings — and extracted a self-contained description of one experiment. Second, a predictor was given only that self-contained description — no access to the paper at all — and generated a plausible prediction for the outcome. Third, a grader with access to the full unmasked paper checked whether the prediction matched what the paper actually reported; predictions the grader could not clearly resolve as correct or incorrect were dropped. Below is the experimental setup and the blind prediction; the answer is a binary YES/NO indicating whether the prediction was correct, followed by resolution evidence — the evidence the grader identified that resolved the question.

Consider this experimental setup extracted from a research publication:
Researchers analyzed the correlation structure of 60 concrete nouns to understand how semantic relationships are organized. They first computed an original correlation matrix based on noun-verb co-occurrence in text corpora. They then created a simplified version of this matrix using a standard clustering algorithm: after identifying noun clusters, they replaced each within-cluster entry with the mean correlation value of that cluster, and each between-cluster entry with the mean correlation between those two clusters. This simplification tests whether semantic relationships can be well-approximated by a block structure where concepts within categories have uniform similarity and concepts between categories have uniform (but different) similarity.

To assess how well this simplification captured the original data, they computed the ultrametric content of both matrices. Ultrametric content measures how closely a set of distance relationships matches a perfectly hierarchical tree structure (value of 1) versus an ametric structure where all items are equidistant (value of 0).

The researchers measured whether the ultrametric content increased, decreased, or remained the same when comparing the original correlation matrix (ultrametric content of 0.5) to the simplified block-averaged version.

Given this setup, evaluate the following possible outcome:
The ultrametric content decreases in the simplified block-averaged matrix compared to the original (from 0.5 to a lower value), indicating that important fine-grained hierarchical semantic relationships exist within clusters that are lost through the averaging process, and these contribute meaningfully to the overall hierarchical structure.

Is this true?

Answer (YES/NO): NO